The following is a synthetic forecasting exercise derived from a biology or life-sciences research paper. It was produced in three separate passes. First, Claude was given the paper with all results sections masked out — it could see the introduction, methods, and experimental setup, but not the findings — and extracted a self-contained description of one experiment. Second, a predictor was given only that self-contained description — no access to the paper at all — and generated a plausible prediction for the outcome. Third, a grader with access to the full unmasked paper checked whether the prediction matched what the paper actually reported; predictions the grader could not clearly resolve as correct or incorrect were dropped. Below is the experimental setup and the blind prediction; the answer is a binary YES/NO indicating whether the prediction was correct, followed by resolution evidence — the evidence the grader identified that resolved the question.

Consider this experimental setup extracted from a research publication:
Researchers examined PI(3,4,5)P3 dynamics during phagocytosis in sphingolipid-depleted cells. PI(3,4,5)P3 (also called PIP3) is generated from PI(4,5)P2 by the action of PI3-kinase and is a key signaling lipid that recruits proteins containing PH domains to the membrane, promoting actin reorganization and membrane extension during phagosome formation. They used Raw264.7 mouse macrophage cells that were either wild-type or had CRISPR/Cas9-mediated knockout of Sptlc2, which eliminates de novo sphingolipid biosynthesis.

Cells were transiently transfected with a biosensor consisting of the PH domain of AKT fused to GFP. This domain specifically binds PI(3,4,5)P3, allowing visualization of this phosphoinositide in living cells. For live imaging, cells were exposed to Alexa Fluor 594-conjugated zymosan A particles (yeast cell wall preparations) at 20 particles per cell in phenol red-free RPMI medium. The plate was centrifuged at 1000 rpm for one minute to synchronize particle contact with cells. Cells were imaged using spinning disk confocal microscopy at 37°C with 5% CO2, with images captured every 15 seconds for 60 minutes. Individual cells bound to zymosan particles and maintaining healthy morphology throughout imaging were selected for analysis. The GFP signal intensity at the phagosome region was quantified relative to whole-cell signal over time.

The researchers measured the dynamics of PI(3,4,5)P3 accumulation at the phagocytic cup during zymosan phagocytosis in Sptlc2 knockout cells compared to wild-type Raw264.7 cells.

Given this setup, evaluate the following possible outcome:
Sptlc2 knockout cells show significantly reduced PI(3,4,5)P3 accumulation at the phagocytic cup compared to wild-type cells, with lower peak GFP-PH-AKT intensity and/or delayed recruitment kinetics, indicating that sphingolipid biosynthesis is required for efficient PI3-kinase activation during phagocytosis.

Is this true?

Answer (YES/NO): YES